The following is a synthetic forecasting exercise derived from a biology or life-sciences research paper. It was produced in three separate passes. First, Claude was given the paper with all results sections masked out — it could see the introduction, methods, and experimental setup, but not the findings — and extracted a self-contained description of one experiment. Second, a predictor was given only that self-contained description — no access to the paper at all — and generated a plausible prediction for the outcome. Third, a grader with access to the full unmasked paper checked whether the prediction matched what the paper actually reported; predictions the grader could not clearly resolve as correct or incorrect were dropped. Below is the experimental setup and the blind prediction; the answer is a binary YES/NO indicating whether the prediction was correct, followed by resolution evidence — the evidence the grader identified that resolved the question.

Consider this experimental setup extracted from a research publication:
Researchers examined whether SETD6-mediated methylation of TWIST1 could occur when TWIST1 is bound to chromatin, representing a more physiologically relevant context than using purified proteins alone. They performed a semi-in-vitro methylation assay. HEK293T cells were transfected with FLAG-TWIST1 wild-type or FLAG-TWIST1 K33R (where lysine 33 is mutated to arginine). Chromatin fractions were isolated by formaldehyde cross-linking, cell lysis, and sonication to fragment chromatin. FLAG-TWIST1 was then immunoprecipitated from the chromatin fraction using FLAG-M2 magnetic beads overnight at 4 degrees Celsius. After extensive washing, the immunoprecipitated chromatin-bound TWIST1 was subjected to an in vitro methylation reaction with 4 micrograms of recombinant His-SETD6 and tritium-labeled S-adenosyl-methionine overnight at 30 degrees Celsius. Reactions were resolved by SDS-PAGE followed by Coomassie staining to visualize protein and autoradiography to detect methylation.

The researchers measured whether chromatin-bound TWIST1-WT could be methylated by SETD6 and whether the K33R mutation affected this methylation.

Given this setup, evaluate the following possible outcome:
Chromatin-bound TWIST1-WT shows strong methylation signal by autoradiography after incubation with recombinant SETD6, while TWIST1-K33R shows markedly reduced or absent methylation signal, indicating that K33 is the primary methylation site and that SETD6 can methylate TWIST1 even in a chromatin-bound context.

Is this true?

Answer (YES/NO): YES